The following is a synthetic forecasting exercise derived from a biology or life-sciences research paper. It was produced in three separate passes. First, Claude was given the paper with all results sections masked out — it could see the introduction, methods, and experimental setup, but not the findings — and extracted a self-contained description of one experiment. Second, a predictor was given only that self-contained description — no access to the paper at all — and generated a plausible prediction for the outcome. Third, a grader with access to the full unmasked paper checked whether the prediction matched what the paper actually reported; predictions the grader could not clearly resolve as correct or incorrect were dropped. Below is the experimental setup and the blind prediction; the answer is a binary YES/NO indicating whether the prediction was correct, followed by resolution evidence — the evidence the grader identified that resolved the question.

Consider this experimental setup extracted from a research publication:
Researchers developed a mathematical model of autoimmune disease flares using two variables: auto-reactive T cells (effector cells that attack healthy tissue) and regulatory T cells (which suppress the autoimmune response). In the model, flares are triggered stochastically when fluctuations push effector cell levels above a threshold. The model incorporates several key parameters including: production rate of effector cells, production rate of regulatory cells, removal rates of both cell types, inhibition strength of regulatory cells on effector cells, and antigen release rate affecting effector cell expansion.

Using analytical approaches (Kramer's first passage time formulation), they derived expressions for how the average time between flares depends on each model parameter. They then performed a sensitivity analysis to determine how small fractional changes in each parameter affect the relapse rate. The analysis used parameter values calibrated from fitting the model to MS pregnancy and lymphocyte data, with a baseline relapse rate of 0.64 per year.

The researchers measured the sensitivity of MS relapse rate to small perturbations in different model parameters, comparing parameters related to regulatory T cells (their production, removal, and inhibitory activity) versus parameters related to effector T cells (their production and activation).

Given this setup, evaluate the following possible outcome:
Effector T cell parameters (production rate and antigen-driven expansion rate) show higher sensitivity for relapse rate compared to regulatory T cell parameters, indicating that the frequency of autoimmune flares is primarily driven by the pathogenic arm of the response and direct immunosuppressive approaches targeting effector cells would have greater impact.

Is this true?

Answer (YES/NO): NO